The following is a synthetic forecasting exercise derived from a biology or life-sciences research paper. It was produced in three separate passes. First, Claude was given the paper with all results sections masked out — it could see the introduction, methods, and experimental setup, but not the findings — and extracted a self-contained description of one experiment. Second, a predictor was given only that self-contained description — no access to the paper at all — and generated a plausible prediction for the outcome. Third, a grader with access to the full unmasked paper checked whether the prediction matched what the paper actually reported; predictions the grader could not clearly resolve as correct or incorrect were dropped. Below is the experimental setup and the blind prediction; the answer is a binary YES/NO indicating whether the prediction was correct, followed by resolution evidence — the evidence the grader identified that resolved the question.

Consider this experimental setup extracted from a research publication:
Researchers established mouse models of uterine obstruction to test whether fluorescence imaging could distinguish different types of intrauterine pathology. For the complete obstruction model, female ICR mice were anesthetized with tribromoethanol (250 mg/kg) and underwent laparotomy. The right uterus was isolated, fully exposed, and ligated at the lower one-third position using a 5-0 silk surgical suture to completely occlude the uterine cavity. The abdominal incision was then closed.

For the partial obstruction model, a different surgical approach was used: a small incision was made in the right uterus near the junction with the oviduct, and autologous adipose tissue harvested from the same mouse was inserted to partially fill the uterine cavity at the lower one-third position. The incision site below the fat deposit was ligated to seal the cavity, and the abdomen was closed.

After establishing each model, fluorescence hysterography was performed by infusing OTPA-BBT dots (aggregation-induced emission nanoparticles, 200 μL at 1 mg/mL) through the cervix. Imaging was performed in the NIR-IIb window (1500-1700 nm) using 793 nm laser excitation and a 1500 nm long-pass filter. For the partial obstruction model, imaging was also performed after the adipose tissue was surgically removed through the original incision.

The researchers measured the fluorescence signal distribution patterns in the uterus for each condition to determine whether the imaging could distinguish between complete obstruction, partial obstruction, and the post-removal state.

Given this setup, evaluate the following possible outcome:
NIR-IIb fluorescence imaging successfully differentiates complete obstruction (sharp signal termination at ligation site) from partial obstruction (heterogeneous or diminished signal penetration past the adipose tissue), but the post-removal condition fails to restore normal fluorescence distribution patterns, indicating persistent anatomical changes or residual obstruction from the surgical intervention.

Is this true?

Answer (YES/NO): NO